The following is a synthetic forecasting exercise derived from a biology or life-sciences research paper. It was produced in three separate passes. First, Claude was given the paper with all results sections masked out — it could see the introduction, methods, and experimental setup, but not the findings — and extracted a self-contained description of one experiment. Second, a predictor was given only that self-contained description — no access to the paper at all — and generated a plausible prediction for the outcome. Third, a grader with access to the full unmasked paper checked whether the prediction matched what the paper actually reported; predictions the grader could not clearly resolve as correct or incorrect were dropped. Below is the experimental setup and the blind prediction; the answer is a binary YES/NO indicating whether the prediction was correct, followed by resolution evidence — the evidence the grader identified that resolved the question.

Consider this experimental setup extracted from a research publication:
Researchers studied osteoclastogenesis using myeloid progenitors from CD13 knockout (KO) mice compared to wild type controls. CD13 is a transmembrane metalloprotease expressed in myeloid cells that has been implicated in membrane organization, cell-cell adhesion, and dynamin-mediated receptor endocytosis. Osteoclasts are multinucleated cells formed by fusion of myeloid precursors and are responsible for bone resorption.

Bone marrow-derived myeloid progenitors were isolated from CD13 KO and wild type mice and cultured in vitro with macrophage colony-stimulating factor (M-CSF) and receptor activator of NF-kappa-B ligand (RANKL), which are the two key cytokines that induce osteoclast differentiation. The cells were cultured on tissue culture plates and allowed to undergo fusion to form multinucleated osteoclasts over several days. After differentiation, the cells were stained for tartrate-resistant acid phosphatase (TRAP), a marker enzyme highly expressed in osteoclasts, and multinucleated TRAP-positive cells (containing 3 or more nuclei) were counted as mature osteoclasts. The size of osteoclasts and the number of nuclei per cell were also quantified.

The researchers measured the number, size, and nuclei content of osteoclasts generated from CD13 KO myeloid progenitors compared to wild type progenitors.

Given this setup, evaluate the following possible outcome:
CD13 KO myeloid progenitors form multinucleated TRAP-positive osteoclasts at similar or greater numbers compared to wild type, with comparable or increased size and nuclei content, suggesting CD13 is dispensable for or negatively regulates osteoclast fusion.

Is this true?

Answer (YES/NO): YES